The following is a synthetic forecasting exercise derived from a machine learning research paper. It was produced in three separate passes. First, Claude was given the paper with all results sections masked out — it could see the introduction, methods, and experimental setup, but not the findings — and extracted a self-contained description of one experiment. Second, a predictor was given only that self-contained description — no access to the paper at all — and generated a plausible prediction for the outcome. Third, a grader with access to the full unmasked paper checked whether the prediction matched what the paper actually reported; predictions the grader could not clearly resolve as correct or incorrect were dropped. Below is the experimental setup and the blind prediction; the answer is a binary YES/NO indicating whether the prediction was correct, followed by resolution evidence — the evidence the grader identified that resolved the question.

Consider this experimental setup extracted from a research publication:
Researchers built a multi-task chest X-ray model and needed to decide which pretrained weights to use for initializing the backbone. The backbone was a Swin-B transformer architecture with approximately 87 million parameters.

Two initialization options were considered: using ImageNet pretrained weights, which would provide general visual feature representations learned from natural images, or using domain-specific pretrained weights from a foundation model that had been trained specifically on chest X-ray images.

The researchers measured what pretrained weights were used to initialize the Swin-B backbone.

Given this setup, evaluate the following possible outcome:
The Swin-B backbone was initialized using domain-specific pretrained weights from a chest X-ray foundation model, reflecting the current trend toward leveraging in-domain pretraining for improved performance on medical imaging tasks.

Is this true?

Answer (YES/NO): YES